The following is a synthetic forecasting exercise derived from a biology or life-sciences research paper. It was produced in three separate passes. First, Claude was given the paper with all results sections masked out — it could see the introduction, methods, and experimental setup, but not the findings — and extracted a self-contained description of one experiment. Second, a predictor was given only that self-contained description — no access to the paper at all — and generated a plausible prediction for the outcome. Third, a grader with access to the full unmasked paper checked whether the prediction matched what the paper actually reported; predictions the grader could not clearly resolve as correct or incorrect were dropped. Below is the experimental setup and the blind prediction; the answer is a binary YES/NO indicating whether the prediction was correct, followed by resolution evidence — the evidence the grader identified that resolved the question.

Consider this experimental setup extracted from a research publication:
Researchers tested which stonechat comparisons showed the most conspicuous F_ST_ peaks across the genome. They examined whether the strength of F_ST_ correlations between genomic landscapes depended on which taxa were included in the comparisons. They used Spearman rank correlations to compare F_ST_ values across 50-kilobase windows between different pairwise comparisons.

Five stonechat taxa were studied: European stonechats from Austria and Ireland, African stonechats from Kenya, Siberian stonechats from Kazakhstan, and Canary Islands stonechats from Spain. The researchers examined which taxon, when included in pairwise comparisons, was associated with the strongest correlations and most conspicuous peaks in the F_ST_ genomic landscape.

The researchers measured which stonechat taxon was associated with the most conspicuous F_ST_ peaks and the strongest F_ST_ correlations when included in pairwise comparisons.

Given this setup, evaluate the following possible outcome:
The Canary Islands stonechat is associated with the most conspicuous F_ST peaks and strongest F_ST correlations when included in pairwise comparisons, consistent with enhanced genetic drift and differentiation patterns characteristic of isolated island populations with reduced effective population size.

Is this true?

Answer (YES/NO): NO